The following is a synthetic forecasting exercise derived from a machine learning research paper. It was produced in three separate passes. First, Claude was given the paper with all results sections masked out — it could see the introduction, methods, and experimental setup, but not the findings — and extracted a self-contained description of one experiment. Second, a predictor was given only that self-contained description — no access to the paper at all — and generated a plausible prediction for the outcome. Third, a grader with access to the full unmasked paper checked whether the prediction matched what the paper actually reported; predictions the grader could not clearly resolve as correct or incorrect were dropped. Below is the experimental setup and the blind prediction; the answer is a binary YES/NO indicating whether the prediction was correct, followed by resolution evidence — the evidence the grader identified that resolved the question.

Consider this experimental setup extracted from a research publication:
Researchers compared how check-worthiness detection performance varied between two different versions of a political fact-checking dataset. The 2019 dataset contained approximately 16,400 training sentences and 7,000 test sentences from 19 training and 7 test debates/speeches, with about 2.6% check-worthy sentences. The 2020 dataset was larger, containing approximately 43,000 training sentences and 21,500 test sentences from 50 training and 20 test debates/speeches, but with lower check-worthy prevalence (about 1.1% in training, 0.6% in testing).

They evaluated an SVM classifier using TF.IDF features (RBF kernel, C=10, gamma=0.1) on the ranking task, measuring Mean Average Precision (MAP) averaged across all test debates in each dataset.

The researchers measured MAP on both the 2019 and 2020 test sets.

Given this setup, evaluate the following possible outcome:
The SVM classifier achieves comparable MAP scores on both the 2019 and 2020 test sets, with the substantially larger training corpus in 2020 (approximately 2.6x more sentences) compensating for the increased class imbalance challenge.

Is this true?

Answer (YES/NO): NO